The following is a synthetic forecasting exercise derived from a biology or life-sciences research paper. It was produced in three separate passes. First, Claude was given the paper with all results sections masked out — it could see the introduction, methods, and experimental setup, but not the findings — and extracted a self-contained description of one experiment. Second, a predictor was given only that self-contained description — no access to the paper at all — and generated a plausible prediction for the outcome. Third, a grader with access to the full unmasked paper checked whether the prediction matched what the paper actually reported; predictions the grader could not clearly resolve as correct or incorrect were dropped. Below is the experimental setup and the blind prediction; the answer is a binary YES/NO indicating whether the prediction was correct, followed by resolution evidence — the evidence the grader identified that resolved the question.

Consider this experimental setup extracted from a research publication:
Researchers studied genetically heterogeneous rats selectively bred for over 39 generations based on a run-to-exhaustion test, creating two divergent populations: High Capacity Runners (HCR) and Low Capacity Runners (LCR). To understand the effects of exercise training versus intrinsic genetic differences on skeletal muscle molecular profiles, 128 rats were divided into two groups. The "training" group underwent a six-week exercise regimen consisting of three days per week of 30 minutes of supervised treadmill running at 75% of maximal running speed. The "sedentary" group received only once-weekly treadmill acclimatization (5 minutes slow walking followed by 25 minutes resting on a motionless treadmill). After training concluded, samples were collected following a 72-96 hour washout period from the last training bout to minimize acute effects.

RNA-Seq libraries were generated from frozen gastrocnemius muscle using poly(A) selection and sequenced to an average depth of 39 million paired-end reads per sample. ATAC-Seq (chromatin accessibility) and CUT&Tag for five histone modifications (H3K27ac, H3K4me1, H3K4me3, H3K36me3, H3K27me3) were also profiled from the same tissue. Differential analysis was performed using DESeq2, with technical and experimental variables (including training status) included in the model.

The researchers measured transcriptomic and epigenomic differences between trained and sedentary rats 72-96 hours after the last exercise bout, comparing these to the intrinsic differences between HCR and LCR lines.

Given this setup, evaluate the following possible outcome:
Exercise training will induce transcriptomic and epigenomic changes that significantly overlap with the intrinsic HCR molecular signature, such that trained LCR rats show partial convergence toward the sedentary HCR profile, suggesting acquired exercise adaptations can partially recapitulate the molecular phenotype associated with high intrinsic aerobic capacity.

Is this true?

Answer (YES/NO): NO